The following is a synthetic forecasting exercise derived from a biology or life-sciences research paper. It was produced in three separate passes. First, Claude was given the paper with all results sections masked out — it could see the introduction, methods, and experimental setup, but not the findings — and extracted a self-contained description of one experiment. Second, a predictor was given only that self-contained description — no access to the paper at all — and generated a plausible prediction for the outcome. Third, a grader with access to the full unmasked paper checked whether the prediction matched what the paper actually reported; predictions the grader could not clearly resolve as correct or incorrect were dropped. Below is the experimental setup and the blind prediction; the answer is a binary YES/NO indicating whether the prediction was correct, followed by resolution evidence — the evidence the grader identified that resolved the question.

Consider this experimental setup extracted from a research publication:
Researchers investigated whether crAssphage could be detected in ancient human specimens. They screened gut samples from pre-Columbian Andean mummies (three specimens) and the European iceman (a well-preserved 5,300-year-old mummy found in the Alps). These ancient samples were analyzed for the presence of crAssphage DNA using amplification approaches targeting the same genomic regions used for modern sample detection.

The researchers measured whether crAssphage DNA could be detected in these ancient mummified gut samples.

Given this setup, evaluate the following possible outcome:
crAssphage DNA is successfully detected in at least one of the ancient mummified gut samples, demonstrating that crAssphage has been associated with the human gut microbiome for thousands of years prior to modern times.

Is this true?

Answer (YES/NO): NO